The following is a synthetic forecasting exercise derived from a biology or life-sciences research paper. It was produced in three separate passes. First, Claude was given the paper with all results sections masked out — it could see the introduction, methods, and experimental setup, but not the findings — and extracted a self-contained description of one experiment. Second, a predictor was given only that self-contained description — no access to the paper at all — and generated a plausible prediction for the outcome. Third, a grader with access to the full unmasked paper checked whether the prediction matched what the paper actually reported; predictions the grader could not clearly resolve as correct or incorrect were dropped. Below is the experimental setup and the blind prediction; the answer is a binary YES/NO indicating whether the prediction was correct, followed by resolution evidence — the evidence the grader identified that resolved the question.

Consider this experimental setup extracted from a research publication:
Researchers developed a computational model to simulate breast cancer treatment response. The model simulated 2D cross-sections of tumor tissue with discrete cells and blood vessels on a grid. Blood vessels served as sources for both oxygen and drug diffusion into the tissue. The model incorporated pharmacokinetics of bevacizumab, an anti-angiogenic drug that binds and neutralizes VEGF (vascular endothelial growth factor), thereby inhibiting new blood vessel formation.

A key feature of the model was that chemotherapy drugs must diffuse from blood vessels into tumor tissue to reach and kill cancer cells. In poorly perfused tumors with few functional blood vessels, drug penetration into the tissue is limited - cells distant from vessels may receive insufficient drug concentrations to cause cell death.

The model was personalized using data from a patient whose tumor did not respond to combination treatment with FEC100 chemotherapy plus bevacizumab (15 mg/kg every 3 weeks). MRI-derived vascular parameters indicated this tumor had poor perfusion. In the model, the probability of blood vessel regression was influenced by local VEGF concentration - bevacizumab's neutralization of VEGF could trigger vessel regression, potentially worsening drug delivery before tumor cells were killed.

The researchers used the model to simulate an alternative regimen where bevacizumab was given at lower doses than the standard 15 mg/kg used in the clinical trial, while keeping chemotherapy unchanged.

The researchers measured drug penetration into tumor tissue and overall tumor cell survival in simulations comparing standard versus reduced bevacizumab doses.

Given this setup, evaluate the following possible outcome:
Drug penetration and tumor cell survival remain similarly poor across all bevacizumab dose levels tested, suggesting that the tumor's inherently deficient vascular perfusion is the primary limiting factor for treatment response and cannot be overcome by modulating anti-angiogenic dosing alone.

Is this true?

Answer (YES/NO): NO